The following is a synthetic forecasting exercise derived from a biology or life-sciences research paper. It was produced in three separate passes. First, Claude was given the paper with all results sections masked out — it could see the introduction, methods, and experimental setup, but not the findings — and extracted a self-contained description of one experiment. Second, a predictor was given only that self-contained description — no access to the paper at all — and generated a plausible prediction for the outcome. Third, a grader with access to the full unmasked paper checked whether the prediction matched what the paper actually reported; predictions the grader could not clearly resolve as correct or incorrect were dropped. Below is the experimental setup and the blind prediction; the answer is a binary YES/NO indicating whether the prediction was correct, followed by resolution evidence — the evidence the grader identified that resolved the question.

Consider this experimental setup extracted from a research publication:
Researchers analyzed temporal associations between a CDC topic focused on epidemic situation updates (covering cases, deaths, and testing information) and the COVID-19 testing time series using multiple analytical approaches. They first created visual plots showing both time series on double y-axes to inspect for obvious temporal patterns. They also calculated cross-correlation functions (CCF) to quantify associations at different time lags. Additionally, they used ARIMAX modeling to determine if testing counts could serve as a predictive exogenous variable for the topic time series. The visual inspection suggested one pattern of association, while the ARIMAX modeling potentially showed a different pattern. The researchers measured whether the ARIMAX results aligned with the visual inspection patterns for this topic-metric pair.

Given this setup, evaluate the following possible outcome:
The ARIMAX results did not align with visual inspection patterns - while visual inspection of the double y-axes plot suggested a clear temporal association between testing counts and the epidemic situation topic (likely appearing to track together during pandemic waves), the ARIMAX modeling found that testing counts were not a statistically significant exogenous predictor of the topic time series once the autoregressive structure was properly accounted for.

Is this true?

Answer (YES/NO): NO